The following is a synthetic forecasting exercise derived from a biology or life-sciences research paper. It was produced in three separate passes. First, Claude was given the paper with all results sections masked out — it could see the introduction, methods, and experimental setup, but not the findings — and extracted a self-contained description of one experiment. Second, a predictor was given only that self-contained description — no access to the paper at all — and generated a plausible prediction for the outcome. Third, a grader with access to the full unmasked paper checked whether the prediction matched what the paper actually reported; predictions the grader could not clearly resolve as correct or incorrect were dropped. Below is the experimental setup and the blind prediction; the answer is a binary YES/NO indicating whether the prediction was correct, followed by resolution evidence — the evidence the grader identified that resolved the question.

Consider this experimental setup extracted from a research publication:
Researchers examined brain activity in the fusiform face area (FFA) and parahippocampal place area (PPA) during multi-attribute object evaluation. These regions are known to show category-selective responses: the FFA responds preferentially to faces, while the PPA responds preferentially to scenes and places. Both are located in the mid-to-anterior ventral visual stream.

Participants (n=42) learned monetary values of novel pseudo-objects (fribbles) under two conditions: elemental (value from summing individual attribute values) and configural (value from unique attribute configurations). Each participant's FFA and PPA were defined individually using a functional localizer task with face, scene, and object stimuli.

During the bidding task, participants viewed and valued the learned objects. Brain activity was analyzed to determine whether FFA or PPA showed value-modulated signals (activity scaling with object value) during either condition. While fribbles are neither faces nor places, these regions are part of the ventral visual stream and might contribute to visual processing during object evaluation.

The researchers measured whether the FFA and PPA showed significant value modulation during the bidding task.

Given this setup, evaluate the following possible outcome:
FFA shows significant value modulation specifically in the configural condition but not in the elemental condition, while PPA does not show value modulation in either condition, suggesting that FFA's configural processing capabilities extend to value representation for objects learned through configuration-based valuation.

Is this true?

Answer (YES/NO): NO